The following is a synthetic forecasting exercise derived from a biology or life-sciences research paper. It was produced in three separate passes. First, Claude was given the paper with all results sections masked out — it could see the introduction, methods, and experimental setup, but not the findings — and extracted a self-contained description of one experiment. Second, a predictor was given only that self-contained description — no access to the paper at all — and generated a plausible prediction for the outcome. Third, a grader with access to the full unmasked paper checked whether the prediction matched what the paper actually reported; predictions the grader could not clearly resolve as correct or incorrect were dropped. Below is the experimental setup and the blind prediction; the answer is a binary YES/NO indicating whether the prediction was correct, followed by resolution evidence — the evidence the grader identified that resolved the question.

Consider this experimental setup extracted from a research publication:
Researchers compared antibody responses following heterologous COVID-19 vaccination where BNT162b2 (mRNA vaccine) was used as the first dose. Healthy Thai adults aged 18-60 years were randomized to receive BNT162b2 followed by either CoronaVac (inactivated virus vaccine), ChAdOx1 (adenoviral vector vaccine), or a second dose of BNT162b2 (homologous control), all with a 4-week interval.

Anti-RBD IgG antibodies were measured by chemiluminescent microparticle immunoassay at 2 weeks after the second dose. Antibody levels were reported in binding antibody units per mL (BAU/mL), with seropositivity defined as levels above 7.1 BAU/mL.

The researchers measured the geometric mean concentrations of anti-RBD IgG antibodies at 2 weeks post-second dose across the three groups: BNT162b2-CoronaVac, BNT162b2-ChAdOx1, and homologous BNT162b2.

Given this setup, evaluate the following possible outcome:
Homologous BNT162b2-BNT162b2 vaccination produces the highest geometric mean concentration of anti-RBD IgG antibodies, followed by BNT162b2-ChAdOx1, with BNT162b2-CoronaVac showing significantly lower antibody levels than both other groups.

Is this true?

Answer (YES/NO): YES